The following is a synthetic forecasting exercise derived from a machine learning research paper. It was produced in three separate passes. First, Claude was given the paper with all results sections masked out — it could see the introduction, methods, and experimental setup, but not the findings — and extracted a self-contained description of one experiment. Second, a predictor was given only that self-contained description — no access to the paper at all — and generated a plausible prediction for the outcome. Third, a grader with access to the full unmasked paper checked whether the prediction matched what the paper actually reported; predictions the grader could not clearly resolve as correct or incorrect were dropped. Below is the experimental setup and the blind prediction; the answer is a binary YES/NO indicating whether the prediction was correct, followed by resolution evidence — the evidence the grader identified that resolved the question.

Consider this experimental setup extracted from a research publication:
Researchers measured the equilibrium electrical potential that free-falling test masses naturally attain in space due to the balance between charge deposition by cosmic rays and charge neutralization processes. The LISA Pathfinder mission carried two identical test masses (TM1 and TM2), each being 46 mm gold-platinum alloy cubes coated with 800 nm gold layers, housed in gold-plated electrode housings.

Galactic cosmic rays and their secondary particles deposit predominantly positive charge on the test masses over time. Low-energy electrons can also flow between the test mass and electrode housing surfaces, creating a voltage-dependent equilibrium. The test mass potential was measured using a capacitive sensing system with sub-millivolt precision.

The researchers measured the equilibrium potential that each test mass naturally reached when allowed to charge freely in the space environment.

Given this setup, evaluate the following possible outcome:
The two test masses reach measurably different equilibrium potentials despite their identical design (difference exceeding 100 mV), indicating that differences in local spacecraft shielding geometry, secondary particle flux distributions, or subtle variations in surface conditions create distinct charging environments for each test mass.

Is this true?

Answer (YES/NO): NO